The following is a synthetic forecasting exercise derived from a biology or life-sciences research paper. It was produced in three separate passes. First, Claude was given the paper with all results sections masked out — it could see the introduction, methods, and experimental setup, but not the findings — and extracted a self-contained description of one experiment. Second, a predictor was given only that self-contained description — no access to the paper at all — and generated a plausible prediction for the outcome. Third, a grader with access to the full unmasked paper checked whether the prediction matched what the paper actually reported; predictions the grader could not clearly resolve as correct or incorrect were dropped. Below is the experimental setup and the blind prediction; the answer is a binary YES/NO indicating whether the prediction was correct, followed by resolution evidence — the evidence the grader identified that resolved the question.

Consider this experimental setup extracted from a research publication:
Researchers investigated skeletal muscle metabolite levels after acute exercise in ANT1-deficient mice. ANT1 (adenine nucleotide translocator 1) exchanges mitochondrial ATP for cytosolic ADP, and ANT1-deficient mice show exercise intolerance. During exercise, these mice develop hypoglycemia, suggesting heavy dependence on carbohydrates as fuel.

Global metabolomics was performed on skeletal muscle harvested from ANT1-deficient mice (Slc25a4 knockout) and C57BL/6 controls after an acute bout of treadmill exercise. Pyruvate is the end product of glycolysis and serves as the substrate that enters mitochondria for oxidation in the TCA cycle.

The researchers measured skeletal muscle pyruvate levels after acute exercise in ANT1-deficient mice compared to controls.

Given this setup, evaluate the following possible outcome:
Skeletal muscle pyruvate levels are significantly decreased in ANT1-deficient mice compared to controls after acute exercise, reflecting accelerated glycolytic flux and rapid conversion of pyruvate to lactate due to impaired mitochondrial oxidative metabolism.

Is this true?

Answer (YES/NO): NO